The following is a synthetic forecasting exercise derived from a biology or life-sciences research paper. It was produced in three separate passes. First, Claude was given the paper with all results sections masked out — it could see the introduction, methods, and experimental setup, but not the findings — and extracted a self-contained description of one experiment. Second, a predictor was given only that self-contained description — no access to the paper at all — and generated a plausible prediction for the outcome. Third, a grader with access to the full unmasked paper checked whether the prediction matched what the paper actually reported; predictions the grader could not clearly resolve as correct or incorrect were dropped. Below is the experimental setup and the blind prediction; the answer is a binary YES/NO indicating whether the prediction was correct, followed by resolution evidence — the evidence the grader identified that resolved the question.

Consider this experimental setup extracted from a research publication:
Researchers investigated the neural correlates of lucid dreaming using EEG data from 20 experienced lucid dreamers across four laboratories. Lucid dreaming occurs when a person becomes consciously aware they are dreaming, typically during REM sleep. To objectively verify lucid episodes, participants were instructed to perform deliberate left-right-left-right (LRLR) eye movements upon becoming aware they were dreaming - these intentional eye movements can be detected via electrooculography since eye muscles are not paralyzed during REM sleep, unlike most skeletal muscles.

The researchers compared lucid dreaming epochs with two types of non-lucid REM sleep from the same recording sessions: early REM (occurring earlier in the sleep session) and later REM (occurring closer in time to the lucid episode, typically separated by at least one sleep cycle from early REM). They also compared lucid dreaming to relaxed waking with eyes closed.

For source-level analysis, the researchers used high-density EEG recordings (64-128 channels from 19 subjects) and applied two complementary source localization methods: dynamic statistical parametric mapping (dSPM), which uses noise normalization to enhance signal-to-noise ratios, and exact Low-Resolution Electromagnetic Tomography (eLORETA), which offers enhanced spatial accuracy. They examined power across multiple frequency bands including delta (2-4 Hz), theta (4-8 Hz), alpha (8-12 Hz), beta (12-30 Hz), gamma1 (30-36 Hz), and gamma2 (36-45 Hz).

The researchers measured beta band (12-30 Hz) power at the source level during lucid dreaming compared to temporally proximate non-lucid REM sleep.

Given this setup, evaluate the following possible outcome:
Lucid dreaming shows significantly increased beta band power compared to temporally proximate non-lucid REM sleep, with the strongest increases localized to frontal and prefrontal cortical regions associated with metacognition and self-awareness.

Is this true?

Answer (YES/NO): NO